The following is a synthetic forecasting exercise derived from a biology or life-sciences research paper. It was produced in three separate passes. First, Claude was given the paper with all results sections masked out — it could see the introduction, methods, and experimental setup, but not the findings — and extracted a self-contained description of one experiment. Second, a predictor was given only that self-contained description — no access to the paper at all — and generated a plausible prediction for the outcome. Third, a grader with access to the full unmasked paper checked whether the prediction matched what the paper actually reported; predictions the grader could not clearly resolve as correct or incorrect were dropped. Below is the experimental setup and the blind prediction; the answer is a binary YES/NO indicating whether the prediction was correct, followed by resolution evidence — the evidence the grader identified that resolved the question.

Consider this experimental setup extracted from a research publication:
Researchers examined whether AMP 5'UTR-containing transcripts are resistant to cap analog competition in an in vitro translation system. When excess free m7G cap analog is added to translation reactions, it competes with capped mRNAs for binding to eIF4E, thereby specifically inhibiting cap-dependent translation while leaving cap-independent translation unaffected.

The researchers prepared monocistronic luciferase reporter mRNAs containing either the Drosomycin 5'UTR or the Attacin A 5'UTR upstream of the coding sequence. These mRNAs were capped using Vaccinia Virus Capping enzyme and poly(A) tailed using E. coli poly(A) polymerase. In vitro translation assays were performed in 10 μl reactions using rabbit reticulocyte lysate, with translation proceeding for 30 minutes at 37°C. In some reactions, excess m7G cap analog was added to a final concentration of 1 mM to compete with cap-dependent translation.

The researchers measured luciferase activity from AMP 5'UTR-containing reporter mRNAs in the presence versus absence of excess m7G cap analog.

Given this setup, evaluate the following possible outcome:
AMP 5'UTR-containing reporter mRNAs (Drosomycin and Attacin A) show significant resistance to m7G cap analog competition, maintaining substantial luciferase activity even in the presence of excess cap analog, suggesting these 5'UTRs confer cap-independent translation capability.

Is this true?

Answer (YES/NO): YES